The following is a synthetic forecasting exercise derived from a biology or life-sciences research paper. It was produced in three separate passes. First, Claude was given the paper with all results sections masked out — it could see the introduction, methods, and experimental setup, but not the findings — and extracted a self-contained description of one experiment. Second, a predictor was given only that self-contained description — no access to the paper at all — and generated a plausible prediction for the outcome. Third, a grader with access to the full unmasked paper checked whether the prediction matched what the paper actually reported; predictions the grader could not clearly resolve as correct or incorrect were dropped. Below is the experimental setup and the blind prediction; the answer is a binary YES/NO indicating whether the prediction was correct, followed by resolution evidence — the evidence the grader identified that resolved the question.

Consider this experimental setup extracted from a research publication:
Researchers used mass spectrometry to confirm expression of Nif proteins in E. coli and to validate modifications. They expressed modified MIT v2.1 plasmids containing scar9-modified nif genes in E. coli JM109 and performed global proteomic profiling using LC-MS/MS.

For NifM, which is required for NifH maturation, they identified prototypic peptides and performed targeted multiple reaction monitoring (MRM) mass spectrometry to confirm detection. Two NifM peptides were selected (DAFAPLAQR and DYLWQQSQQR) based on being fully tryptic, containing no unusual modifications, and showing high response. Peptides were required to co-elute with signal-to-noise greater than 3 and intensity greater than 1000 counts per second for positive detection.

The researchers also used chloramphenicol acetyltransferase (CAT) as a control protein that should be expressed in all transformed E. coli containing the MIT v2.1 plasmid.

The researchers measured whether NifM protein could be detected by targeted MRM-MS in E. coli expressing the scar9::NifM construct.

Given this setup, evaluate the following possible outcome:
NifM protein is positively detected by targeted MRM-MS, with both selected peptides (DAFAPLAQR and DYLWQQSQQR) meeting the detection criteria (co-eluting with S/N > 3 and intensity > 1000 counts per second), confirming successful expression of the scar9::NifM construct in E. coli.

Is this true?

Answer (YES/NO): YES